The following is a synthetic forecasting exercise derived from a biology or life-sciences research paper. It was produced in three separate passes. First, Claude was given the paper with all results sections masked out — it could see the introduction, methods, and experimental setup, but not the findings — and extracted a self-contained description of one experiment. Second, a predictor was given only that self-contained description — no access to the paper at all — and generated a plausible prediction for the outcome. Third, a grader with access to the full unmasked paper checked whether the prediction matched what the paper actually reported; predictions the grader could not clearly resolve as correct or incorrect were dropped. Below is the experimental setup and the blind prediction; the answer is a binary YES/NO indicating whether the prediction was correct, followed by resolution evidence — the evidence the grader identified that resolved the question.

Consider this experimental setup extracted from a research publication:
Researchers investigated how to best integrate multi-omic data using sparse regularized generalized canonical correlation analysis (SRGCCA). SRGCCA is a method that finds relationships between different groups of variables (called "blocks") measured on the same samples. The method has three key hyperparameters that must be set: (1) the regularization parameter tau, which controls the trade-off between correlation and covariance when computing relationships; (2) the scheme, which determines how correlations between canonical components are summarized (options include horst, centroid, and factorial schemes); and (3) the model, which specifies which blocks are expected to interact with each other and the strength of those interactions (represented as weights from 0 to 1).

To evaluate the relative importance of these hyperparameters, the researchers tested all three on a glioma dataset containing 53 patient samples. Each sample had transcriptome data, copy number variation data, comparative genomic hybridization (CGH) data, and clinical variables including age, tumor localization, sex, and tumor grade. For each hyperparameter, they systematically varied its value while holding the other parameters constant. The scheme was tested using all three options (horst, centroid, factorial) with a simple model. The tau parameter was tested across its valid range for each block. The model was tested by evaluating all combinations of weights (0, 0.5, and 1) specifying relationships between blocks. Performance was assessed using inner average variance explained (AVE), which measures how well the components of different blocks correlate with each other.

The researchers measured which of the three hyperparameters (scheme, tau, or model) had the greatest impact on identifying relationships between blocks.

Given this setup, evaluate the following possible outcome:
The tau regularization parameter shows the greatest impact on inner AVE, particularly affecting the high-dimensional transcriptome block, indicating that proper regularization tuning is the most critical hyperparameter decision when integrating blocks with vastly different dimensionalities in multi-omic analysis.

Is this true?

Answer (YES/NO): NO